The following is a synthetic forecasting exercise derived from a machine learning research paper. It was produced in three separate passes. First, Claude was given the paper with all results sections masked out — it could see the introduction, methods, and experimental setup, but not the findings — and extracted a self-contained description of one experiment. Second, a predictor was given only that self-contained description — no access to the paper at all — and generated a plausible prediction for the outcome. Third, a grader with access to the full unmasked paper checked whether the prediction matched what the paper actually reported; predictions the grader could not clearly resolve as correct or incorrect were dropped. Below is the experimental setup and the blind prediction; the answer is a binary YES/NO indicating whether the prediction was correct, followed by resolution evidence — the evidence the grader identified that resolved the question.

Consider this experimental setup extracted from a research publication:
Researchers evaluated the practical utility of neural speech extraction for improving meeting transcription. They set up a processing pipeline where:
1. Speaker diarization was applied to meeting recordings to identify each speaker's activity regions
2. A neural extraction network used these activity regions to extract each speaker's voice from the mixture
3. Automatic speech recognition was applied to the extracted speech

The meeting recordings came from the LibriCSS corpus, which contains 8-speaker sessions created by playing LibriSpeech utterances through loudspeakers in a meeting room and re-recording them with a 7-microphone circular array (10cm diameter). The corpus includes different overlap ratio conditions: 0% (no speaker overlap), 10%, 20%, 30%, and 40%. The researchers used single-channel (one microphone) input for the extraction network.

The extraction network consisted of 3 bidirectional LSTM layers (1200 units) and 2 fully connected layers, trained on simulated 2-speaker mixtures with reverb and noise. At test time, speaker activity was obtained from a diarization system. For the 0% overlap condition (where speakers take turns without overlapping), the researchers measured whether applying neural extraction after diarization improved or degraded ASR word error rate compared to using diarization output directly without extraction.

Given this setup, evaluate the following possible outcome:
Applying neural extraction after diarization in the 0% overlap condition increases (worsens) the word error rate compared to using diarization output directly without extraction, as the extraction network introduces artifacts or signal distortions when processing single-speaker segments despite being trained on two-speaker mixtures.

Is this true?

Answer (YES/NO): NO